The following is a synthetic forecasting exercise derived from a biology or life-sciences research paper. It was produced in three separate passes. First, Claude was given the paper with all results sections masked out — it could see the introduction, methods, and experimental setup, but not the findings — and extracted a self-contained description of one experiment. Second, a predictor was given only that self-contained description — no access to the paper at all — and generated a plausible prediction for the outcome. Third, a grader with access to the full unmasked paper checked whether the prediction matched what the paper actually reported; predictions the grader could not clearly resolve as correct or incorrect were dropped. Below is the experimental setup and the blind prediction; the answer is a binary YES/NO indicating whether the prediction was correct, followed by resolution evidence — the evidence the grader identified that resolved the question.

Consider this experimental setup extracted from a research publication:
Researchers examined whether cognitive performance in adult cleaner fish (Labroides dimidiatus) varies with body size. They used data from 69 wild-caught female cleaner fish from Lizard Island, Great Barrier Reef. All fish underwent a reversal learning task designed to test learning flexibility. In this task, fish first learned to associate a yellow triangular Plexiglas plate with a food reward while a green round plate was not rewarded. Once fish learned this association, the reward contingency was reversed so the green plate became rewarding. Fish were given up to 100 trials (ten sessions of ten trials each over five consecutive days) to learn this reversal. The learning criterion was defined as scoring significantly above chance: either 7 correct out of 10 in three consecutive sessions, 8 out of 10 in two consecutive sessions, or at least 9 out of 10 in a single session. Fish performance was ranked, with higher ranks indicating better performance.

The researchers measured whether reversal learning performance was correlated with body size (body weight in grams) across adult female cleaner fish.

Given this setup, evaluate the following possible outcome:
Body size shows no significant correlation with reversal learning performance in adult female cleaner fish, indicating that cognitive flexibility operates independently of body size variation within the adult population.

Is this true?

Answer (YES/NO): YES